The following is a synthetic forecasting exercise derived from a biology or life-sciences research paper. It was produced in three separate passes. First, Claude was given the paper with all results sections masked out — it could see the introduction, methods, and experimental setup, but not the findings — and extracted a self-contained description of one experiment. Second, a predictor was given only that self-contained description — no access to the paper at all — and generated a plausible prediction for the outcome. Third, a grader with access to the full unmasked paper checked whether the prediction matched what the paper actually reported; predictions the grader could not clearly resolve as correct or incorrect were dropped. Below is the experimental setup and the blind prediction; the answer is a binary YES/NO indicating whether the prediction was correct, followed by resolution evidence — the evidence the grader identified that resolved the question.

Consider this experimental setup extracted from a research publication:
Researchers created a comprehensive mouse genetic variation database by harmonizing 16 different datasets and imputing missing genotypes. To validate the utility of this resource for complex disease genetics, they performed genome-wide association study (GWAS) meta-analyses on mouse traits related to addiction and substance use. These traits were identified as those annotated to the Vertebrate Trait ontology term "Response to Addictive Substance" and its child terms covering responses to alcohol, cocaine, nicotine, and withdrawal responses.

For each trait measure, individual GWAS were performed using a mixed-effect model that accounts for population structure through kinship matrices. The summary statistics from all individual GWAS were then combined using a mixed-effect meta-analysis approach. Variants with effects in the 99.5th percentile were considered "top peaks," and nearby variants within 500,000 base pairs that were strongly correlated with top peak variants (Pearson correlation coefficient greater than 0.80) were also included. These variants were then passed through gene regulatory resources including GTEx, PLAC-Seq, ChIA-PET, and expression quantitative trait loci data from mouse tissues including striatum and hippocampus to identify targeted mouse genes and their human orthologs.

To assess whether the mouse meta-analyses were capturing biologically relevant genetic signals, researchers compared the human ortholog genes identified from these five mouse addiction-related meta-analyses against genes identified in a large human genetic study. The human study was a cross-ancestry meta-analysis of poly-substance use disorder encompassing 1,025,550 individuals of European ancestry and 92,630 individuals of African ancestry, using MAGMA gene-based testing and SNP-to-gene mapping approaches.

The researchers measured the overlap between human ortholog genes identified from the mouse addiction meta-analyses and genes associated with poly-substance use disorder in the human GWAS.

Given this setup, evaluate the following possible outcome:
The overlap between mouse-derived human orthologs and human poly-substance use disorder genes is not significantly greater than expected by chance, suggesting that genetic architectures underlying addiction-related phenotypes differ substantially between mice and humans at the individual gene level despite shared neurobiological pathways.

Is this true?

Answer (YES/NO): NO